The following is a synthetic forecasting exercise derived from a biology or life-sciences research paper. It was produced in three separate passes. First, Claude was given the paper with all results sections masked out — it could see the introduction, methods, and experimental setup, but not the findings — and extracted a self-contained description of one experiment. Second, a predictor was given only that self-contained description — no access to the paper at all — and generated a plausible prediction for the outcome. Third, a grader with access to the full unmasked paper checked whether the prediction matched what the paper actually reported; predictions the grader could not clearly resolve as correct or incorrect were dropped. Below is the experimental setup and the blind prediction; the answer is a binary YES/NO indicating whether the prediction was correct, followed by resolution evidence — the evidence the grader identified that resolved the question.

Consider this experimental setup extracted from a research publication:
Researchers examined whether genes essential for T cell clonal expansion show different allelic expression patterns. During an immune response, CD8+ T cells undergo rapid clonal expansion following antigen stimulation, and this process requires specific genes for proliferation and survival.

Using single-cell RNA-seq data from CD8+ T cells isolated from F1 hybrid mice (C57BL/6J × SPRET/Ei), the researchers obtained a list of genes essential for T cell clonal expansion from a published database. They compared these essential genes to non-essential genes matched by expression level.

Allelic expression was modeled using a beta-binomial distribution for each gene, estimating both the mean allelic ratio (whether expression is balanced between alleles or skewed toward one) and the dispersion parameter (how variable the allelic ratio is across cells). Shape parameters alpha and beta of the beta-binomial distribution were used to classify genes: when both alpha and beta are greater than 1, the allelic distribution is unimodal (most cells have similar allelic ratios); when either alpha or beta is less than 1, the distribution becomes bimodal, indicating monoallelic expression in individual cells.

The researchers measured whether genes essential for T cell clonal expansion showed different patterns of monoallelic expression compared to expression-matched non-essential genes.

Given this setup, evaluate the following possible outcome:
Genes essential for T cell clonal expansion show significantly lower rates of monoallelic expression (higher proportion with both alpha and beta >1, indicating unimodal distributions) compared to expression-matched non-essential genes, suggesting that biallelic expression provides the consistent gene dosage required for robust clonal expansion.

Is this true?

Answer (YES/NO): NO